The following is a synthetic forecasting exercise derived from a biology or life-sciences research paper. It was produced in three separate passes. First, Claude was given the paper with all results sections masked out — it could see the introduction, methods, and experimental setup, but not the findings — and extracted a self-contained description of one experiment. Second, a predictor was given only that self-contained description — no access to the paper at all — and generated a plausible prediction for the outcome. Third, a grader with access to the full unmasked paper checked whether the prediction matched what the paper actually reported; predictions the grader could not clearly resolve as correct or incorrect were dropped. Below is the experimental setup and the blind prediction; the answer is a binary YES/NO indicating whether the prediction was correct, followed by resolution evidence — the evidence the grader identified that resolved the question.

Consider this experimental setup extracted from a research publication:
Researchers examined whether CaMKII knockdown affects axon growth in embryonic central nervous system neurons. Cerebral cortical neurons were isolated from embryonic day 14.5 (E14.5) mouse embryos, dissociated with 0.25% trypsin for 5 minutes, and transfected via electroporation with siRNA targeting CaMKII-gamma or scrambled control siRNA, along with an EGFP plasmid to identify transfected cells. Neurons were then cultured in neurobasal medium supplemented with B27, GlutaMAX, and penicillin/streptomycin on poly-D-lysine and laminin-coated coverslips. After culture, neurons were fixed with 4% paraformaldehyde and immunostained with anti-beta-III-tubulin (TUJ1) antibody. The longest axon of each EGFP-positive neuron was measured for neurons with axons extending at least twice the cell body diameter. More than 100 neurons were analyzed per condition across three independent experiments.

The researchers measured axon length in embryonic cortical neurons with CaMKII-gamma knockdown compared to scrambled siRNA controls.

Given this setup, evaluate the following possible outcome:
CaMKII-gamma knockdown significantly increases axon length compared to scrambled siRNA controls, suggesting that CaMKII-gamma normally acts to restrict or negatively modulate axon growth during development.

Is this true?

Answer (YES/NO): NO